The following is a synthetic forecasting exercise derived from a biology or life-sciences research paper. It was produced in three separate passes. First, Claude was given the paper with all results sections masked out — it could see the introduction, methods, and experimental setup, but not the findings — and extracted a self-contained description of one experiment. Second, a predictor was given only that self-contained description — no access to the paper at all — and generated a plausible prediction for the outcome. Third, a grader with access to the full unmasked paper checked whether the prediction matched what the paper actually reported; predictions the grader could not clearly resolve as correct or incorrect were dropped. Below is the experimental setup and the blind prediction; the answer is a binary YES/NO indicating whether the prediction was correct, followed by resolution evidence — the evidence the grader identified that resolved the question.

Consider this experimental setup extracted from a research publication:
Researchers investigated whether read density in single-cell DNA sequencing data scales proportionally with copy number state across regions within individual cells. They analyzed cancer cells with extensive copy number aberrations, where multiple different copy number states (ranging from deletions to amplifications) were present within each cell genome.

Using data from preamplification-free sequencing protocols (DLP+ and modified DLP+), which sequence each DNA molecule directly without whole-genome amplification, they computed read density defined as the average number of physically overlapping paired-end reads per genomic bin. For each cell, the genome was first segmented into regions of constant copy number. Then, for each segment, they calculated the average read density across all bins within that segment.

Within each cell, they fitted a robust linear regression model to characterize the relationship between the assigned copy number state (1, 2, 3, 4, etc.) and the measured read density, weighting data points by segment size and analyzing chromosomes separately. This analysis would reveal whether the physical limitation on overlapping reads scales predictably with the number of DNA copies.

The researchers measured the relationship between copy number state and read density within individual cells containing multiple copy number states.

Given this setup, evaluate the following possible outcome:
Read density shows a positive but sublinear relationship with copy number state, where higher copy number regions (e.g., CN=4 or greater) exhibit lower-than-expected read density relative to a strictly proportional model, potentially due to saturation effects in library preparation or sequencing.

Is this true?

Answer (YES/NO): NO